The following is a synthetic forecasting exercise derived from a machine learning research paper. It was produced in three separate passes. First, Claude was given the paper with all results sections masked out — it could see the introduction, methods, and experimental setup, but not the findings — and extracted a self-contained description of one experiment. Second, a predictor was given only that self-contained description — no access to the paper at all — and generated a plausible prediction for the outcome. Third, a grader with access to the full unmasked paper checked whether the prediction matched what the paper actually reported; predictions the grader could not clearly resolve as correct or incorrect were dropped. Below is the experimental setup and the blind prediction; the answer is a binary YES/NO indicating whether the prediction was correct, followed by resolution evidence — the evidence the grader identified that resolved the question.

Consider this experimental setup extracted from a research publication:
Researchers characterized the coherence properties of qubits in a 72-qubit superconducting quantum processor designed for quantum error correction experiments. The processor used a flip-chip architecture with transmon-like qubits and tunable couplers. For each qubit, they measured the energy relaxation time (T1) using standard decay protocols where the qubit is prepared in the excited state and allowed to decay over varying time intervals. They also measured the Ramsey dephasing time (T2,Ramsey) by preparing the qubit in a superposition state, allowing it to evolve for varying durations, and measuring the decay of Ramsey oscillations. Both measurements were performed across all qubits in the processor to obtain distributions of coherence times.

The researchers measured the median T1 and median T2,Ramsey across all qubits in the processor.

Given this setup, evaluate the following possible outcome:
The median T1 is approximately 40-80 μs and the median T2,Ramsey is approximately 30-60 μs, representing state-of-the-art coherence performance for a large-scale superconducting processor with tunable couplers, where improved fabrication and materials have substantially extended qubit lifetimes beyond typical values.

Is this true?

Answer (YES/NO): NO